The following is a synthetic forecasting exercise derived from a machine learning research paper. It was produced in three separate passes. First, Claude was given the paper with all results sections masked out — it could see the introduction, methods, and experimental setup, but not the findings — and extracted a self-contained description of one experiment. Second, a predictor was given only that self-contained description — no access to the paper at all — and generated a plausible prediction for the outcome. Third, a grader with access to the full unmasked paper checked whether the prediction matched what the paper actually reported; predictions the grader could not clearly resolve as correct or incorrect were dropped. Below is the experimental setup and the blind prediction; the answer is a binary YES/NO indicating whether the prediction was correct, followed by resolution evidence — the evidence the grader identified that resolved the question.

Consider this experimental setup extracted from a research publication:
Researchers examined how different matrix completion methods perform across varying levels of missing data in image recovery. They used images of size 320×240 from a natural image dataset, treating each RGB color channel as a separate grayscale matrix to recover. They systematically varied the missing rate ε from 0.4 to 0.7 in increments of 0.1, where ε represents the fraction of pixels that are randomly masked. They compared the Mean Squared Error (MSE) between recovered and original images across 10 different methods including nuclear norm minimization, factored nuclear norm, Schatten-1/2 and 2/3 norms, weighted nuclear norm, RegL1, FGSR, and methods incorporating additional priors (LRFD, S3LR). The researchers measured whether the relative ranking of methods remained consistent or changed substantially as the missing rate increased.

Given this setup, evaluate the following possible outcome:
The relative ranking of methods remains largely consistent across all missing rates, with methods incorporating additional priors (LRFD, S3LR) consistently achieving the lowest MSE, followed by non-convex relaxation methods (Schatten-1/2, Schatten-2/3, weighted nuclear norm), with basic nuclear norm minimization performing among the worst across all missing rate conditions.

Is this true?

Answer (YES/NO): NO